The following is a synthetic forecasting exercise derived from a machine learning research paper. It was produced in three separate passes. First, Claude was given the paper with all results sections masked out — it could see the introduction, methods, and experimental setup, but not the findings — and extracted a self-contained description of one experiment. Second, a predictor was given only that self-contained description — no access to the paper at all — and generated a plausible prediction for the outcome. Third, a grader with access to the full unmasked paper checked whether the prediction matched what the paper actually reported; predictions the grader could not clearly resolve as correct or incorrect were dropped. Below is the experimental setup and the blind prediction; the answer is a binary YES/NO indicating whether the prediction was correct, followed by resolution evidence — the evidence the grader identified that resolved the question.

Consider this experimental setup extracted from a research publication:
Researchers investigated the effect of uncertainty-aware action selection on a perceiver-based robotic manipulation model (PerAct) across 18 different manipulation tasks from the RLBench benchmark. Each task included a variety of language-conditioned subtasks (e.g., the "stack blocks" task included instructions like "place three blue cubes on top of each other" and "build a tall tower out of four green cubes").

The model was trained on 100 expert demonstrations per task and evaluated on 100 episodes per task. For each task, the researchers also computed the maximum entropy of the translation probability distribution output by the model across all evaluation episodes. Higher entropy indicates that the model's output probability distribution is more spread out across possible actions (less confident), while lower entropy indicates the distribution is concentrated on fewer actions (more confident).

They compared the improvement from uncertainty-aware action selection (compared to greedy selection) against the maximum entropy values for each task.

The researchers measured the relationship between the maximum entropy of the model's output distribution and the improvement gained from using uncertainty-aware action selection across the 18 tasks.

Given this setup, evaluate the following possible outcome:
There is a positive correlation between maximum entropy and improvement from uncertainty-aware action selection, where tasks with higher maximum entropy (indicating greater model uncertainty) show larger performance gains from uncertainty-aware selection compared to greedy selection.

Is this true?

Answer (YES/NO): YES